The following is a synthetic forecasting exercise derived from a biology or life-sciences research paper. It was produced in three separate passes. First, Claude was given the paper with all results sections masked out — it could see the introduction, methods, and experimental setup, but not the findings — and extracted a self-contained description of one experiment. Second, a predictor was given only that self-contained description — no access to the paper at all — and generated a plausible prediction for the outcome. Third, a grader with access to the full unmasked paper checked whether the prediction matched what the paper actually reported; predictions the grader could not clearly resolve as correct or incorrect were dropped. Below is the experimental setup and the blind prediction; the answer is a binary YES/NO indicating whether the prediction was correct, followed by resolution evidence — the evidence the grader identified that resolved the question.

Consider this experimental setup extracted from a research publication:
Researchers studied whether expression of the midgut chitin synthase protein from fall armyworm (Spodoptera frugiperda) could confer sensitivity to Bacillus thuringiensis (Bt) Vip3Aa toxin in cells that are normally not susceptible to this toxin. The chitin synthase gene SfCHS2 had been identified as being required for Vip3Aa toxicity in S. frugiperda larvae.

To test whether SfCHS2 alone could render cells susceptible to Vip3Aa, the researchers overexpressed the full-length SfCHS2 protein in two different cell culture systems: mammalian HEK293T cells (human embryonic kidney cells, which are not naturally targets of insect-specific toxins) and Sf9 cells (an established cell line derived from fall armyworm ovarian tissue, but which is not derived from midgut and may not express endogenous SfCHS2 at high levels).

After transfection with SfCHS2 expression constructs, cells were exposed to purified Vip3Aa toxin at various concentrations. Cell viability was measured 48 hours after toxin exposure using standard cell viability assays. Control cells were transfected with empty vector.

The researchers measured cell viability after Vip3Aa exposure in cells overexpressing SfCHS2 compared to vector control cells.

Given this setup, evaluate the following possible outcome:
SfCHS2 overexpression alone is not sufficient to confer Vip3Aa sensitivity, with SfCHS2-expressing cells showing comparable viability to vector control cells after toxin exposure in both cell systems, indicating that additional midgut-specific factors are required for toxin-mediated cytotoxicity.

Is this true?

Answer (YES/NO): YES